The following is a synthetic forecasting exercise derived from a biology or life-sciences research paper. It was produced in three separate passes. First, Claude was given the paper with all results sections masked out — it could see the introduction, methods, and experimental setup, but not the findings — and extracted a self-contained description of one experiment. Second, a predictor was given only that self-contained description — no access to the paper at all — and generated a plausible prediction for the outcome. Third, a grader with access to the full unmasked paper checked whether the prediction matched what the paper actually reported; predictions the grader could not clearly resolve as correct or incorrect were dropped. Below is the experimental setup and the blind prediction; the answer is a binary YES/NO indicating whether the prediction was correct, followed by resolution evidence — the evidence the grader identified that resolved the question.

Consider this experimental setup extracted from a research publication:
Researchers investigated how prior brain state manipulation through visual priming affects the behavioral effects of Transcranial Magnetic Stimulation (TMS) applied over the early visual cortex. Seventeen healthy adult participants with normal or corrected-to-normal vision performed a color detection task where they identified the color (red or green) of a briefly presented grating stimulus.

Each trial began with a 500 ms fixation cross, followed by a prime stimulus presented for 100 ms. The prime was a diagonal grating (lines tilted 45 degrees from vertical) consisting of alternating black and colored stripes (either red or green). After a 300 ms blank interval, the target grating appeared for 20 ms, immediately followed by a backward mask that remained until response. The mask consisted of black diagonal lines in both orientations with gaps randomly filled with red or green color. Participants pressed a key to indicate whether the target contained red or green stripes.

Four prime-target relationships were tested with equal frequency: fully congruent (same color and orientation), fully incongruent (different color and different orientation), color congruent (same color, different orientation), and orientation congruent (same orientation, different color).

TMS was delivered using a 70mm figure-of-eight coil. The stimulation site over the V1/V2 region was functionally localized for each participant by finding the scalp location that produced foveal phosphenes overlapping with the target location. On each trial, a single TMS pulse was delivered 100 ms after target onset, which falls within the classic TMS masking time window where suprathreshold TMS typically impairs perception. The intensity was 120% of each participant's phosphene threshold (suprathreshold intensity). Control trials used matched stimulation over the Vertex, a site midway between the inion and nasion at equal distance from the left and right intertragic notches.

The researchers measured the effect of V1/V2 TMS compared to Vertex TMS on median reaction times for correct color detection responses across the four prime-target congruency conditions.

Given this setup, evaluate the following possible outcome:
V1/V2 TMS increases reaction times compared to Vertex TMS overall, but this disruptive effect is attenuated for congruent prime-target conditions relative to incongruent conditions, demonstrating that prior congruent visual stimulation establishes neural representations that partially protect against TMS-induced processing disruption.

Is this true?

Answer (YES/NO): NO